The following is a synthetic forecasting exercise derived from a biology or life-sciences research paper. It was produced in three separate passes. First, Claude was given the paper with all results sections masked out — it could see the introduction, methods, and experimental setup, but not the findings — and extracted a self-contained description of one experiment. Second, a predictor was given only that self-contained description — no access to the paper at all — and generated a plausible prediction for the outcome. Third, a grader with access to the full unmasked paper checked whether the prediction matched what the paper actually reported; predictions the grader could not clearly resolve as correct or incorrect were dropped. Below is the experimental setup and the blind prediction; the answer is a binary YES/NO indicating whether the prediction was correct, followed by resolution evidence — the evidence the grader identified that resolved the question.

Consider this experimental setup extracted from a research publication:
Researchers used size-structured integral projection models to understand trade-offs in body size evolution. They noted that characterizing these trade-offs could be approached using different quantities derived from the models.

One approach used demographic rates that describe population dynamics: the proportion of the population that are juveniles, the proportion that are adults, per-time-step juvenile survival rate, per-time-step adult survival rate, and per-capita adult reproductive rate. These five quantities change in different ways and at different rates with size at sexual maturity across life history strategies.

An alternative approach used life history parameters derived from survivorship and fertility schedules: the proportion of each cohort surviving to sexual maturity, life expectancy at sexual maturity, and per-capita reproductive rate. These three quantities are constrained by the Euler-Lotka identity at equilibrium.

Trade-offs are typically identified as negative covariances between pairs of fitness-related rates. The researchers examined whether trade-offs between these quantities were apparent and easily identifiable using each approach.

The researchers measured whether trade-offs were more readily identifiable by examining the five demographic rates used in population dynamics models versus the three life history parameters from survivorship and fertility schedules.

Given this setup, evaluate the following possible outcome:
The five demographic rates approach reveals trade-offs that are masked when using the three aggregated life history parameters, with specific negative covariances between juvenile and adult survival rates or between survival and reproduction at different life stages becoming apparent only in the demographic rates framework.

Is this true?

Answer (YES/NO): NO